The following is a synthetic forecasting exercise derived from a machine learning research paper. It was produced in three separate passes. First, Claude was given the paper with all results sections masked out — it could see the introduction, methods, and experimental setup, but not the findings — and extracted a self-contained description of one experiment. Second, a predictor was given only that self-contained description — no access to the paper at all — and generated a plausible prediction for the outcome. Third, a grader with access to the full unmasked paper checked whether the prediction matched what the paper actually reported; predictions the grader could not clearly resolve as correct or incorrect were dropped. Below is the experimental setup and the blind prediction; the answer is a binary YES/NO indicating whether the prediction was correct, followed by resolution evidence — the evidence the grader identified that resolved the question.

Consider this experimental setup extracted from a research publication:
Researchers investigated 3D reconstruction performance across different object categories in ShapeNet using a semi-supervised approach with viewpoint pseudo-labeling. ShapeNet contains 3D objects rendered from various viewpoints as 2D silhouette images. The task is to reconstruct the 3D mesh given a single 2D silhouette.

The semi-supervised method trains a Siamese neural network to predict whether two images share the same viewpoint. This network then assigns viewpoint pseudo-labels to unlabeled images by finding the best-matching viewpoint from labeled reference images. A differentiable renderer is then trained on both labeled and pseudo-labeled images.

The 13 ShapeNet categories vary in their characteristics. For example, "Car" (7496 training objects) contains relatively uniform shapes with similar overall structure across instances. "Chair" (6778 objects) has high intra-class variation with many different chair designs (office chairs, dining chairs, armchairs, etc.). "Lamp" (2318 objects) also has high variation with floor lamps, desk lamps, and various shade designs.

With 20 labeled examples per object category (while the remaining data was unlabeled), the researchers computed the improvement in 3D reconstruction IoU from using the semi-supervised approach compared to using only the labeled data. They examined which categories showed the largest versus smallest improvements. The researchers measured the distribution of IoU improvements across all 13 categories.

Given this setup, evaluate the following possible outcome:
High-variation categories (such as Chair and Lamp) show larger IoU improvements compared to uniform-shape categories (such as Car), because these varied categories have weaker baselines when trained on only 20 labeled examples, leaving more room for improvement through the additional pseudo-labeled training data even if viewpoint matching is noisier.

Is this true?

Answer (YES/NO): YES